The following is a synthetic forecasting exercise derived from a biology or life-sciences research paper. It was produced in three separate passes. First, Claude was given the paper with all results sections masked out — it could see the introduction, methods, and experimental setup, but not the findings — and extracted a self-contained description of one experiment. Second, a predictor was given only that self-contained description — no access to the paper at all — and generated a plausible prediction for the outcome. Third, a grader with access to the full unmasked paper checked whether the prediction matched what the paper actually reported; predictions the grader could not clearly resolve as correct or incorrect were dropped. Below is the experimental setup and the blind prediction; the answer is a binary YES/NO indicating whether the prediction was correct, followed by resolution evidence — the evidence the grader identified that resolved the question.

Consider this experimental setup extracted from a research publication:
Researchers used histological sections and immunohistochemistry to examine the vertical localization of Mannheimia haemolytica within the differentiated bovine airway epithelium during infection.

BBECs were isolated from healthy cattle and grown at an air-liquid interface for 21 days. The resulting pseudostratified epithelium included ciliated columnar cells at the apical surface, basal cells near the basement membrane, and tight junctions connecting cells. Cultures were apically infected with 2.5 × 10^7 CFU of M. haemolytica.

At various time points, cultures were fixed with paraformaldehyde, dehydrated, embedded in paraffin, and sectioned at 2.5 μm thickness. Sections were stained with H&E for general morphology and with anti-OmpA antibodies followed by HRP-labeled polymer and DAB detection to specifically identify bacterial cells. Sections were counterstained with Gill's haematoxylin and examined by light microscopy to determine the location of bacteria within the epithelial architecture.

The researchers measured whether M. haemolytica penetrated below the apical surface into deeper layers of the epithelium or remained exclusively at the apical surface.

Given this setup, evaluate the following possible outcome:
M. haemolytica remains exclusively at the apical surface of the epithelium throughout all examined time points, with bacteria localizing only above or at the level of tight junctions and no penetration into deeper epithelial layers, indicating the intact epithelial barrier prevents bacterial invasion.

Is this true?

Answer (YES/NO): NO